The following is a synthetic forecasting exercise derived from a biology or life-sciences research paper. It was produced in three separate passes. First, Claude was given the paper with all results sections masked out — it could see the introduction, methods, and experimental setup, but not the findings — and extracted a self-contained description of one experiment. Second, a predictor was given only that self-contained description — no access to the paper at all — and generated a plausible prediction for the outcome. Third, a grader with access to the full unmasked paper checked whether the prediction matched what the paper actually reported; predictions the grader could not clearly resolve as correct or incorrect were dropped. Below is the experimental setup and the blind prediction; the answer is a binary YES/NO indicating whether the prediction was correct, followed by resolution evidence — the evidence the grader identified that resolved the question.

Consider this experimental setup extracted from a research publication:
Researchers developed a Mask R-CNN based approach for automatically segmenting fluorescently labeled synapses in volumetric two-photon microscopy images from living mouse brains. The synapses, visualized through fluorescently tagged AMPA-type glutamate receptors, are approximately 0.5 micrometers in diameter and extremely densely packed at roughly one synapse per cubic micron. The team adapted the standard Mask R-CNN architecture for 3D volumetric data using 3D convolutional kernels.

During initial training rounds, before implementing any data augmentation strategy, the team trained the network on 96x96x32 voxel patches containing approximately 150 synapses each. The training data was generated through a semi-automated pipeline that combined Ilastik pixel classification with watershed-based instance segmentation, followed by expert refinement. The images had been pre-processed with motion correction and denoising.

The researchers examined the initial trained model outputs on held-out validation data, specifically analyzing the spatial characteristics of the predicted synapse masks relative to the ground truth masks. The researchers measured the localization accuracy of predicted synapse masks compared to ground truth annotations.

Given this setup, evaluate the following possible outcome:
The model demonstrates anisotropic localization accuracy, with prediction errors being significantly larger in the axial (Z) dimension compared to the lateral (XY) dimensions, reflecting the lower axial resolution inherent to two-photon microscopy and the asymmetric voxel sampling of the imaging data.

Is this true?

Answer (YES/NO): NO